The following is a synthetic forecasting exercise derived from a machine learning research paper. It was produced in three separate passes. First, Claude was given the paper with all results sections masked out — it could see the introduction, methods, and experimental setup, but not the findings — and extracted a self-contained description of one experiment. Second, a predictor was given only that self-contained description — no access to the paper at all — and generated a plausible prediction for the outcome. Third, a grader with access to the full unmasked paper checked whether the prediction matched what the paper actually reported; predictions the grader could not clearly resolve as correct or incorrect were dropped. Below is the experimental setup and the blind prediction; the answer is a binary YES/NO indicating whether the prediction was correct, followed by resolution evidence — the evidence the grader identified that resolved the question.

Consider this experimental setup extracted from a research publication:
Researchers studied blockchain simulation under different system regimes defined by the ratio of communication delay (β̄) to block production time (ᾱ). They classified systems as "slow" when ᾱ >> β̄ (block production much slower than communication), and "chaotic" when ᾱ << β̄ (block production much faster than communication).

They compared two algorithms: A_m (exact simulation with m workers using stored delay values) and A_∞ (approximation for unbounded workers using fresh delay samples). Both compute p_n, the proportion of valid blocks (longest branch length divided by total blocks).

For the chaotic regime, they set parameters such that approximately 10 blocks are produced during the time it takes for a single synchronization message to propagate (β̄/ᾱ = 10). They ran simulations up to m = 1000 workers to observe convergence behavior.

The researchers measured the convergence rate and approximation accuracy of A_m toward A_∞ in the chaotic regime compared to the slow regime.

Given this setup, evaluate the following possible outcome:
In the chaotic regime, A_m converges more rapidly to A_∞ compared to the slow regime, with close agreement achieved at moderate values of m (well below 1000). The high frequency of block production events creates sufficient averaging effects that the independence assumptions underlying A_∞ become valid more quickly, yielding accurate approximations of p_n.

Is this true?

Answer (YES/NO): NO